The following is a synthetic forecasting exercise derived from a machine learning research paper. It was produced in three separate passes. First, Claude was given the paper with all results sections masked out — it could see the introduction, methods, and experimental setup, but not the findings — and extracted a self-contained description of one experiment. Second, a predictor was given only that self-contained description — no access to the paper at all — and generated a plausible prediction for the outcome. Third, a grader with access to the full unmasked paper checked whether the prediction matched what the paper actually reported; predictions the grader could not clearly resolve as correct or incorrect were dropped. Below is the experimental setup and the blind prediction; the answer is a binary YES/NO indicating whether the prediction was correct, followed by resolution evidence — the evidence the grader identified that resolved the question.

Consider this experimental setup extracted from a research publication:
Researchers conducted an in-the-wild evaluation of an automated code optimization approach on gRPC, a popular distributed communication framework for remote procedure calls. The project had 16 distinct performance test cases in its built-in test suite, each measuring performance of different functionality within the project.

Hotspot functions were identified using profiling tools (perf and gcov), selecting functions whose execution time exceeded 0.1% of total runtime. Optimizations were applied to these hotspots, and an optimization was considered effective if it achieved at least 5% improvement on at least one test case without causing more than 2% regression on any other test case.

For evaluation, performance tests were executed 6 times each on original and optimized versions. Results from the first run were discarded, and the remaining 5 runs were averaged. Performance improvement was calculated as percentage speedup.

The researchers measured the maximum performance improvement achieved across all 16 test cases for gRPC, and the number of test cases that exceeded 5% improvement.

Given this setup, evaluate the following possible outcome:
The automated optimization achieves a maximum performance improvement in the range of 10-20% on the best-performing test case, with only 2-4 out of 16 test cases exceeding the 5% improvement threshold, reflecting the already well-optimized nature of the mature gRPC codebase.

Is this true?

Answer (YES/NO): NO